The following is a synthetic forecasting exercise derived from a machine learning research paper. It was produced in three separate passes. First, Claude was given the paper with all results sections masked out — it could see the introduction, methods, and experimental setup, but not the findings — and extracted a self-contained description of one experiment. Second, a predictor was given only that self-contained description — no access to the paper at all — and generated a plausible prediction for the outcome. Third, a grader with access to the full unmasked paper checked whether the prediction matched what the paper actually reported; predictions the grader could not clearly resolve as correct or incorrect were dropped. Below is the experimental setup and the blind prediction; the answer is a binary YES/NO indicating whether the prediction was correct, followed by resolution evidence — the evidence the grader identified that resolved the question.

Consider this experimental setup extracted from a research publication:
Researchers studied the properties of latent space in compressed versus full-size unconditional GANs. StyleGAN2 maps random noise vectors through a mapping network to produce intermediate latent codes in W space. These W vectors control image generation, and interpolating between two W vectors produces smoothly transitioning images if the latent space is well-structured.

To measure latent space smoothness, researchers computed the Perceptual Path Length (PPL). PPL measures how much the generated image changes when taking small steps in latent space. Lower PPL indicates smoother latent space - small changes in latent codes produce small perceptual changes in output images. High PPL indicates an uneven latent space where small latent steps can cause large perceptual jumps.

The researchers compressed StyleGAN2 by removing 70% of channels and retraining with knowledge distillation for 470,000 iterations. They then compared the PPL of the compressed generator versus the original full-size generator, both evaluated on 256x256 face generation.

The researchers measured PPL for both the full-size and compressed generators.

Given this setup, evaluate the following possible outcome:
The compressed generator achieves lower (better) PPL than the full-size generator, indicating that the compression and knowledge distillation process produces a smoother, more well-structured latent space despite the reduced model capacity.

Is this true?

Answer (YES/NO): YES